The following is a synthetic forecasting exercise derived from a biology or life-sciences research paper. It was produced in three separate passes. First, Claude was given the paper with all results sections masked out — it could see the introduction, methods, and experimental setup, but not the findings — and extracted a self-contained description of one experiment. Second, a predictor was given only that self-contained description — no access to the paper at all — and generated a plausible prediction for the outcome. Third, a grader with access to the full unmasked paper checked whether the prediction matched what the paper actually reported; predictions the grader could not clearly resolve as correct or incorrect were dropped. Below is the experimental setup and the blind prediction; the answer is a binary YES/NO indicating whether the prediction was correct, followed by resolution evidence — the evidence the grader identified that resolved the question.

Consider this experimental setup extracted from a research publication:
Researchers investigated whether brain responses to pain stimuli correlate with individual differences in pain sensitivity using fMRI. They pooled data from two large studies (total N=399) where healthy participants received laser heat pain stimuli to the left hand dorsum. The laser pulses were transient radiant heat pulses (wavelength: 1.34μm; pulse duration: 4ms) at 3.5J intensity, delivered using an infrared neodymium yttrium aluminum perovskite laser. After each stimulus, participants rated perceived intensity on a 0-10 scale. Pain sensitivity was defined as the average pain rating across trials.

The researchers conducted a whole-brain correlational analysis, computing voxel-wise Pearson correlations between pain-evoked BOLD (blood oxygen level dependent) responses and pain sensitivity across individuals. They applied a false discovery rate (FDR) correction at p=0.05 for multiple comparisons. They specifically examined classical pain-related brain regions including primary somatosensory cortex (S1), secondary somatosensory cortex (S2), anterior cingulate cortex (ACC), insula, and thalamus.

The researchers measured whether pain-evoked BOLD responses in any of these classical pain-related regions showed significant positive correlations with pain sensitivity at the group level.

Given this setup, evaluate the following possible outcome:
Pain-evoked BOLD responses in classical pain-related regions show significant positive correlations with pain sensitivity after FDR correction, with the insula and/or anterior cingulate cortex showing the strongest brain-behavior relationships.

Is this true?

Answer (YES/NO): NO